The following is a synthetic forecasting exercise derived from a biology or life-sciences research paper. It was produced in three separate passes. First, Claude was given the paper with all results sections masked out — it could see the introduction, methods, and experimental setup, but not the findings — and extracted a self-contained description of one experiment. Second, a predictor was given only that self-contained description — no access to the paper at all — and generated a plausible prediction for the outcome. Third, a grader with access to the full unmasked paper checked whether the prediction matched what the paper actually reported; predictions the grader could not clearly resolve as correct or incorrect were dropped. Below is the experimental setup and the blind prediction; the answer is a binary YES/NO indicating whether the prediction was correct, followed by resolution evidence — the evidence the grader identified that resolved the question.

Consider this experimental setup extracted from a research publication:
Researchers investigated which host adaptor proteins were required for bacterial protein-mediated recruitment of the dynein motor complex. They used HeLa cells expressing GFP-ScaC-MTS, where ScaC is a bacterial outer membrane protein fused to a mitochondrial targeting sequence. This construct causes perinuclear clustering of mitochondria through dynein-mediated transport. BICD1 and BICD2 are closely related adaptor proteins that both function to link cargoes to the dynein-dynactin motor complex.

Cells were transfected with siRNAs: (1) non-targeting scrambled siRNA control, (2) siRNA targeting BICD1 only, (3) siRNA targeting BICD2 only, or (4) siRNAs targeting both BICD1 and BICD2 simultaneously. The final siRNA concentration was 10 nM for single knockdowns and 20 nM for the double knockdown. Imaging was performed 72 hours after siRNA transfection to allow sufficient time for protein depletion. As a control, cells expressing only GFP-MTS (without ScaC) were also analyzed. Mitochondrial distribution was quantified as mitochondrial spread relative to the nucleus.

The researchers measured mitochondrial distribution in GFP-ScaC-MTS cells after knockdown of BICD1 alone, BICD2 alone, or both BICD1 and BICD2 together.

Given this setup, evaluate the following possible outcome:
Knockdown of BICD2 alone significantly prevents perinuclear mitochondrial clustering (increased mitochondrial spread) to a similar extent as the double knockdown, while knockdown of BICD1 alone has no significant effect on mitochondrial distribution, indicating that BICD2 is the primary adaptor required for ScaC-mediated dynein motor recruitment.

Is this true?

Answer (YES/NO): YES